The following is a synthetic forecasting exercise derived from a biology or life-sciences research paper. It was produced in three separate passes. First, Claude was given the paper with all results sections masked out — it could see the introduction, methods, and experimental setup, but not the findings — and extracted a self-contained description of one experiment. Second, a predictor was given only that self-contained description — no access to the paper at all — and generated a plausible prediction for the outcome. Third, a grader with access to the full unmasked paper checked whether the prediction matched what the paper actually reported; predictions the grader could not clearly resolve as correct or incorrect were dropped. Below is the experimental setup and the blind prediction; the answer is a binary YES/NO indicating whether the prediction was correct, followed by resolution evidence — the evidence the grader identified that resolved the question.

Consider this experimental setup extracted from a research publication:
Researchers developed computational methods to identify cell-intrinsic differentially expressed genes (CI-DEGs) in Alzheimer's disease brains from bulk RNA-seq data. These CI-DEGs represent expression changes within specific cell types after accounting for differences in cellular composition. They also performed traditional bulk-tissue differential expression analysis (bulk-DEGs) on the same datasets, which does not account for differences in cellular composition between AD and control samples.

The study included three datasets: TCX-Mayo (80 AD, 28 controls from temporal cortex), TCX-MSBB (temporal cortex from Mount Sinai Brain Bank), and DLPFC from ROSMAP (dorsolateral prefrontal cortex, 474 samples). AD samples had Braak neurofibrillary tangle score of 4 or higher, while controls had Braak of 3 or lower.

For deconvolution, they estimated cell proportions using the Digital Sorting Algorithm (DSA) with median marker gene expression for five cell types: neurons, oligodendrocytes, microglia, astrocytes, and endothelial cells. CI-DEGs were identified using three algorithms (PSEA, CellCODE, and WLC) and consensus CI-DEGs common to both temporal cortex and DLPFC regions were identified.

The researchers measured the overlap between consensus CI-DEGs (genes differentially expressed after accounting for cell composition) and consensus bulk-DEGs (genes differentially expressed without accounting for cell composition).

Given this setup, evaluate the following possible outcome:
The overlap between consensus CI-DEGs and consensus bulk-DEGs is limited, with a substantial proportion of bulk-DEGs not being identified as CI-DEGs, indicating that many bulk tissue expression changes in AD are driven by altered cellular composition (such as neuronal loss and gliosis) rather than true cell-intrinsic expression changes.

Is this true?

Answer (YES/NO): NO